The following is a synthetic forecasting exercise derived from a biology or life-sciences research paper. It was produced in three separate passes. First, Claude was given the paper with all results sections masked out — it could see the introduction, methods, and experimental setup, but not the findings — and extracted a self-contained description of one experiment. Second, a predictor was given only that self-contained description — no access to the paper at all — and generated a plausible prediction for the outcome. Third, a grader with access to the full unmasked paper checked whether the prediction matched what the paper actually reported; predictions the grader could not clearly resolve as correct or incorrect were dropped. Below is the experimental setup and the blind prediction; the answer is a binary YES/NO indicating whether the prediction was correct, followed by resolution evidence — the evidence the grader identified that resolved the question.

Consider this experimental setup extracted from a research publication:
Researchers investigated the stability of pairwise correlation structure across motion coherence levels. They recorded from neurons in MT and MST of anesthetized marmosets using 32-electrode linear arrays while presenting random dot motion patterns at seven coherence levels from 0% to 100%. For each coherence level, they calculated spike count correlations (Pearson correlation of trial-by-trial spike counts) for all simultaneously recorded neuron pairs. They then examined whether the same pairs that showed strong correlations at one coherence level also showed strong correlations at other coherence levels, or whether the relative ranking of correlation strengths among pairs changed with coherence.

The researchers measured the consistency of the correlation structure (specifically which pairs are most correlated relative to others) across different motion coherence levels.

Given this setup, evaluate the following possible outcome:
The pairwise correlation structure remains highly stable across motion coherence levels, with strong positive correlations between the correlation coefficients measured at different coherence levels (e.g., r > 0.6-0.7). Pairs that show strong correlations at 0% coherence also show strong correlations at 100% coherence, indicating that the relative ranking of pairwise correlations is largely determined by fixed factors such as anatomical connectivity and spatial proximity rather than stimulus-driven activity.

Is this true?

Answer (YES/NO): NO